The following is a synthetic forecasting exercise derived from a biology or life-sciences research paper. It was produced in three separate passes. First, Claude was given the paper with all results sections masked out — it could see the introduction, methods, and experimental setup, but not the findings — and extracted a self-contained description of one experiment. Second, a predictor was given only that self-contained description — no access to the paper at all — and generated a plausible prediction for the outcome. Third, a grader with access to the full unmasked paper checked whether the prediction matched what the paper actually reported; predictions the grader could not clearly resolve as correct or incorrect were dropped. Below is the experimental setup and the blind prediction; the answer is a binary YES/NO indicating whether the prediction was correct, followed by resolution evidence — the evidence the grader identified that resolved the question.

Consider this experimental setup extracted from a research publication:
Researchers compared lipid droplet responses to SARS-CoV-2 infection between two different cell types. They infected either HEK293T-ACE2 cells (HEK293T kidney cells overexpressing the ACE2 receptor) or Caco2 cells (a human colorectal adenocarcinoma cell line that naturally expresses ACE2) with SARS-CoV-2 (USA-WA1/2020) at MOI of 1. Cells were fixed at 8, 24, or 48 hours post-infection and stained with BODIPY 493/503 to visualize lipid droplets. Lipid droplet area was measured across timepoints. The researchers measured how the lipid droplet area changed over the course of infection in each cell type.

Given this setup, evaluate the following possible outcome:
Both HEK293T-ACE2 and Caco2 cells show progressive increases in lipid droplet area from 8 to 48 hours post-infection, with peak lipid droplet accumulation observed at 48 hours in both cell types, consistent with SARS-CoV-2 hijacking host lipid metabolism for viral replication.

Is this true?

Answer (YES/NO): YES